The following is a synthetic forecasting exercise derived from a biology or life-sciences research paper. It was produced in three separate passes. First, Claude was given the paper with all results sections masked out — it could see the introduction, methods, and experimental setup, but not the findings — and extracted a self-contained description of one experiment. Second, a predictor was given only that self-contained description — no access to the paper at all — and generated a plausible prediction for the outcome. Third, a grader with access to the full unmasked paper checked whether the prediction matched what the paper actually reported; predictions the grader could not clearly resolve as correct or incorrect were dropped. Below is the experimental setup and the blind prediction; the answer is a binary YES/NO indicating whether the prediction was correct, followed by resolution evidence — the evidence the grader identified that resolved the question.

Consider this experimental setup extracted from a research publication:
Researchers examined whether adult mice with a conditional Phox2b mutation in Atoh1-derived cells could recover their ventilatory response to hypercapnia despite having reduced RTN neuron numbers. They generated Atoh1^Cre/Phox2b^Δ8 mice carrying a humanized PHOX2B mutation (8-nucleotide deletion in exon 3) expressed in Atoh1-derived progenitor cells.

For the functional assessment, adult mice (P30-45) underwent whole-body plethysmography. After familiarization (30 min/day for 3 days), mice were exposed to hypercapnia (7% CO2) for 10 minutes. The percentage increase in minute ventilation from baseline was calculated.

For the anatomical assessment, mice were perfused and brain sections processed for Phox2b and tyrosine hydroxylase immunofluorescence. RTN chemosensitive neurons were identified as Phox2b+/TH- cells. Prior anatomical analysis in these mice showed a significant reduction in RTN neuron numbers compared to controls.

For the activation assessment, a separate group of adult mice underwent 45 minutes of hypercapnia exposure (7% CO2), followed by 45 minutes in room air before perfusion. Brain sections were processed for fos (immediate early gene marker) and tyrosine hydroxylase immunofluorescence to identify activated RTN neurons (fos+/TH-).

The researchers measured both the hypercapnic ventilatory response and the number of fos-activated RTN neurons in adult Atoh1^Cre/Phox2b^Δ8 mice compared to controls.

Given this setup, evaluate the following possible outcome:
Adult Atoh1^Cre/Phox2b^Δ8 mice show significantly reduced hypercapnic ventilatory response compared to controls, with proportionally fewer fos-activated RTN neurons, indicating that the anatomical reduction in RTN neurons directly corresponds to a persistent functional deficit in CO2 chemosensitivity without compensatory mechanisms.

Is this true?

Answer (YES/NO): NO